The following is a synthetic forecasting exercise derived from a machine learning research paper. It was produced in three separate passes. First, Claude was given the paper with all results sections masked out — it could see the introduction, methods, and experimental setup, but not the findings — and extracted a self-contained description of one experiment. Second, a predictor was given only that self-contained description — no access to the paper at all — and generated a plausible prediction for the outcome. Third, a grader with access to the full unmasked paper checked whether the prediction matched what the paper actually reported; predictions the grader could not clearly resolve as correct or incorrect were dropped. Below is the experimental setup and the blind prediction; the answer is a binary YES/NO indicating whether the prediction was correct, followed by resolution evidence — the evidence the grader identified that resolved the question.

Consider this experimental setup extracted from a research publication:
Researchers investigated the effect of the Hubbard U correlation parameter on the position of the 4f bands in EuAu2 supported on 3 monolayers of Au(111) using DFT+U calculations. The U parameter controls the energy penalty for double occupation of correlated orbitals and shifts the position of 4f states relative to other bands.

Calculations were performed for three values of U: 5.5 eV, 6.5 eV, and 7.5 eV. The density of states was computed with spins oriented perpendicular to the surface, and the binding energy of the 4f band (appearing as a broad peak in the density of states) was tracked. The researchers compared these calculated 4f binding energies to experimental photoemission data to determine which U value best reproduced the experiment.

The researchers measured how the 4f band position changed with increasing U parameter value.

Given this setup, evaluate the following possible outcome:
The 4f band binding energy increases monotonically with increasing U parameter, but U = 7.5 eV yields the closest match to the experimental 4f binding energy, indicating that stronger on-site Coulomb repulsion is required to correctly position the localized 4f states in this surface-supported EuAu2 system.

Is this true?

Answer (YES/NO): NO